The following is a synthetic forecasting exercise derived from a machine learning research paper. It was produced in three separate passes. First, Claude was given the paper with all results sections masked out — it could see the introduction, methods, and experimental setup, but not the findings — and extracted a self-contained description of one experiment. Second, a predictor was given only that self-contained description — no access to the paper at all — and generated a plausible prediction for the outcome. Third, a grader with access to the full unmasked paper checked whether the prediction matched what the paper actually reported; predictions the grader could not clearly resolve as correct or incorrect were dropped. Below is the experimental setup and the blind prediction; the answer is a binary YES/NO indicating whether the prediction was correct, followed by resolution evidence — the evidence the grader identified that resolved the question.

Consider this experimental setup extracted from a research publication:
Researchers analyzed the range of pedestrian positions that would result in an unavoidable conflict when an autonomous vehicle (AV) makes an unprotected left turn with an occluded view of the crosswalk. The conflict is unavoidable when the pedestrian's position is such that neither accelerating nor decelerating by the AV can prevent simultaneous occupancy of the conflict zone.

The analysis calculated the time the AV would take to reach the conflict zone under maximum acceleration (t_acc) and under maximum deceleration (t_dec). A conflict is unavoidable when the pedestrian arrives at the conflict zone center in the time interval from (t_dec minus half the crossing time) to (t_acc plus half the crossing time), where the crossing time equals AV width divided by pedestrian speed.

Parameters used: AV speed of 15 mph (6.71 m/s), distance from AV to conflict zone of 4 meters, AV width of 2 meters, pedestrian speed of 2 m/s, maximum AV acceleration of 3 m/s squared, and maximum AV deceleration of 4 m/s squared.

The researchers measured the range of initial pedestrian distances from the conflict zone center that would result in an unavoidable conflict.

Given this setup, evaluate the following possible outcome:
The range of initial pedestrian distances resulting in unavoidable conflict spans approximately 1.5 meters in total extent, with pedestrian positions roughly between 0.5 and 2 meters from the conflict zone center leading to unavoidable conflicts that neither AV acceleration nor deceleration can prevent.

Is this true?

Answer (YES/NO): YES